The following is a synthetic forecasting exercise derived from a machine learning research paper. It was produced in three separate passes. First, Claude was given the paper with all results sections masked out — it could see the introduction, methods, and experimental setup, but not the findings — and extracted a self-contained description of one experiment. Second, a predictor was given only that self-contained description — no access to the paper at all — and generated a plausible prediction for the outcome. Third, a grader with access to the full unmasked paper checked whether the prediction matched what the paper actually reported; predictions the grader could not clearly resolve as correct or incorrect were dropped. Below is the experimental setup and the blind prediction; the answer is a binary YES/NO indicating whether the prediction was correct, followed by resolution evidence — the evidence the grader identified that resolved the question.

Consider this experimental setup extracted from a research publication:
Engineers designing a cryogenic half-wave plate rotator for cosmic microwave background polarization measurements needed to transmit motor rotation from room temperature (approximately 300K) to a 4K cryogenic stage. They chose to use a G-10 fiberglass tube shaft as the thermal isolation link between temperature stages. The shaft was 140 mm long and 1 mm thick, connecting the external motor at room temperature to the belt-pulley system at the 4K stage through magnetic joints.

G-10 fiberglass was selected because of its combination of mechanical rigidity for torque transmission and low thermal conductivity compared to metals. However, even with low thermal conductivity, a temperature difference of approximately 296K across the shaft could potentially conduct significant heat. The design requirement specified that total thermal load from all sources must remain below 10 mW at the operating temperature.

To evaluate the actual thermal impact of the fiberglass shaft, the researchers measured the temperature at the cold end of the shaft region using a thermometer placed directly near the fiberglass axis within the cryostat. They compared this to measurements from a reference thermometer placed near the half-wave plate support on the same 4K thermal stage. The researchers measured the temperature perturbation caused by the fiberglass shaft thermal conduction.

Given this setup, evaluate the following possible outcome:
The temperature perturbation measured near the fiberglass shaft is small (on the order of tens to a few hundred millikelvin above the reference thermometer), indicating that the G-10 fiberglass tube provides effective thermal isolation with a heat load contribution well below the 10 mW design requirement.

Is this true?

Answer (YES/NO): NO